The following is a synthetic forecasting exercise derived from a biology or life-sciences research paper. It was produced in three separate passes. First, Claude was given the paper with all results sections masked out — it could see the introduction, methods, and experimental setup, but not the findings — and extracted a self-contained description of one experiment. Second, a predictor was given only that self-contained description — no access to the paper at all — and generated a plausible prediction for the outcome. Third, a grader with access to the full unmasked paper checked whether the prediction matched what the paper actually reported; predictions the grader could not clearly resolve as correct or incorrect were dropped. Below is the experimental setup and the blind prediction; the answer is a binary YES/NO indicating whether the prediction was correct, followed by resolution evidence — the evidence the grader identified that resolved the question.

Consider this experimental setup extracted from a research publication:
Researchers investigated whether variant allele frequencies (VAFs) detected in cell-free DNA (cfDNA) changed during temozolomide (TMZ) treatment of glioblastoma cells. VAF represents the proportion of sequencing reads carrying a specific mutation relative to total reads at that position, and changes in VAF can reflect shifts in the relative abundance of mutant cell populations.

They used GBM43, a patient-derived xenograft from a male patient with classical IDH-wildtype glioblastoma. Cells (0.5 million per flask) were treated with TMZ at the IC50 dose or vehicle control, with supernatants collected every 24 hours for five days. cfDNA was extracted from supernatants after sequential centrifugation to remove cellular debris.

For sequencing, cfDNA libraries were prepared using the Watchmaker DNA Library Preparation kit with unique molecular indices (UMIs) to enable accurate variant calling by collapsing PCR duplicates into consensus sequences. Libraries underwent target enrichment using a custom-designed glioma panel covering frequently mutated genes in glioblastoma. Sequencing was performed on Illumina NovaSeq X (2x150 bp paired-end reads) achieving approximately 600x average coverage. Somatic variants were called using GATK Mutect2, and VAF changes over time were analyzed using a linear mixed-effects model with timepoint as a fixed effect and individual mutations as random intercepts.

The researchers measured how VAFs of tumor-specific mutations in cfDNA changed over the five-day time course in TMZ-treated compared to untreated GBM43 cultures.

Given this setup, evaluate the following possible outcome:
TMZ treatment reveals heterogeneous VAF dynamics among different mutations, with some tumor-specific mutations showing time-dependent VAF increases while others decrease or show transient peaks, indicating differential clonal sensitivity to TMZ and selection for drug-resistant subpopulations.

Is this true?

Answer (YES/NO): NO